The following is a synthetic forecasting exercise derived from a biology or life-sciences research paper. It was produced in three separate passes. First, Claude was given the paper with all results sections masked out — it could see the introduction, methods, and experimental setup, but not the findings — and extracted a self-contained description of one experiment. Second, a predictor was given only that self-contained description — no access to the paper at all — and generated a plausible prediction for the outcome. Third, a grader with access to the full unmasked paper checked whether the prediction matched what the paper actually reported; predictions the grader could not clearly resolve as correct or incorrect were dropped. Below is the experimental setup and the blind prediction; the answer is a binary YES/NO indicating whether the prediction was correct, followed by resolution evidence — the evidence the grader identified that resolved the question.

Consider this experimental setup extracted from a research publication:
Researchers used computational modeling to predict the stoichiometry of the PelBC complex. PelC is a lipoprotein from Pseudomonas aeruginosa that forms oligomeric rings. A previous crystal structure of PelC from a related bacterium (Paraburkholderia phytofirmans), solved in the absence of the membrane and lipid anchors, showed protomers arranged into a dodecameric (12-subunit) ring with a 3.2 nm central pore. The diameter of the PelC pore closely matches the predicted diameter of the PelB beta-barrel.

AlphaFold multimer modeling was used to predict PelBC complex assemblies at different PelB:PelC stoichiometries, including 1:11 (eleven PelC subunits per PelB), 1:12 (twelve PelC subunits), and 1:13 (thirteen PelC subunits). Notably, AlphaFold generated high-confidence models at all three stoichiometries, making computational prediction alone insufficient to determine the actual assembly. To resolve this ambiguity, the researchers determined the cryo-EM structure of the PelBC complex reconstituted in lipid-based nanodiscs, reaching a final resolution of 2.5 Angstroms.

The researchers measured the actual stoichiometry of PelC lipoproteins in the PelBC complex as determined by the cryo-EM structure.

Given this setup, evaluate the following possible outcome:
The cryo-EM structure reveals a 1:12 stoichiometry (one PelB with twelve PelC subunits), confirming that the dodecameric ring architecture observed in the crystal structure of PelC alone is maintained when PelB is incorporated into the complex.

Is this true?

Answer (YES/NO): YES